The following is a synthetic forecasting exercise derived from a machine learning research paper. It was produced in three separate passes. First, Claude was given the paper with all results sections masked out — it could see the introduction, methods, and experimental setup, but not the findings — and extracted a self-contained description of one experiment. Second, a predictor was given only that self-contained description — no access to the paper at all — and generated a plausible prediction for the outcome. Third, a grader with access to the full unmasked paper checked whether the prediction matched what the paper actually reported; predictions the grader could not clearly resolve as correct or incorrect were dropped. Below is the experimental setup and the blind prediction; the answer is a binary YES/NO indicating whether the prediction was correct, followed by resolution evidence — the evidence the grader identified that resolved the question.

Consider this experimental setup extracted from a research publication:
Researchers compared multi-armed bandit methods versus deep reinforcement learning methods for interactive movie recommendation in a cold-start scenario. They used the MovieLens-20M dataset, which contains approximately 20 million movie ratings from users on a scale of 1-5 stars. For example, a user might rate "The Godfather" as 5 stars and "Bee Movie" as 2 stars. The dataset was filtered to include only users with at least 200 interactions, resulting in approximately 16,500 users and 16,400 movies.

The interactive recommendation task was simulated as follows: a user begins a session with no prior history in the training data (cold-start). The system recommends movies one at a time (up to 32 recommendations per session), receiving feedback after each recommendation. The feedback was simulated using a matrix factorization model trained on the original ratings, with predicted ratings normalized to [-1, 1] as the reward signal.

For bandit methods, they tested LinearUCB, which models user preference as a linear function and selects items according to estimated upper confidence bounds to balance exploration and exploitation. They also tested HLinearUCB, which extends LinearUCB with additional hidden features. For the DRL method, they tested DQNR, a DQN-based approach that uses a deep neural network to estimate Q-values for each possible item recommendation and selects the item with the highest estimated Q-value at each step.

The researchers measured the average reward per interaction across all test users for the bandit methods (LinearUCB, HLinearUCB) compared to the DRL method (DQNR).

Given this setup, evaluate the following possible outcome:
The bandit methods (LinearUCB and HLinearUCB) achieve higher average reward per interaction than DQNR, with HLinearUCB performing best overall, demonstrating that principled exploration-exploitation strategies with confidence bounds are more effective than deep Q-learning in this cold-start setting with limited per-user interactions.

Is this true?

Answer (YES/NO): NO